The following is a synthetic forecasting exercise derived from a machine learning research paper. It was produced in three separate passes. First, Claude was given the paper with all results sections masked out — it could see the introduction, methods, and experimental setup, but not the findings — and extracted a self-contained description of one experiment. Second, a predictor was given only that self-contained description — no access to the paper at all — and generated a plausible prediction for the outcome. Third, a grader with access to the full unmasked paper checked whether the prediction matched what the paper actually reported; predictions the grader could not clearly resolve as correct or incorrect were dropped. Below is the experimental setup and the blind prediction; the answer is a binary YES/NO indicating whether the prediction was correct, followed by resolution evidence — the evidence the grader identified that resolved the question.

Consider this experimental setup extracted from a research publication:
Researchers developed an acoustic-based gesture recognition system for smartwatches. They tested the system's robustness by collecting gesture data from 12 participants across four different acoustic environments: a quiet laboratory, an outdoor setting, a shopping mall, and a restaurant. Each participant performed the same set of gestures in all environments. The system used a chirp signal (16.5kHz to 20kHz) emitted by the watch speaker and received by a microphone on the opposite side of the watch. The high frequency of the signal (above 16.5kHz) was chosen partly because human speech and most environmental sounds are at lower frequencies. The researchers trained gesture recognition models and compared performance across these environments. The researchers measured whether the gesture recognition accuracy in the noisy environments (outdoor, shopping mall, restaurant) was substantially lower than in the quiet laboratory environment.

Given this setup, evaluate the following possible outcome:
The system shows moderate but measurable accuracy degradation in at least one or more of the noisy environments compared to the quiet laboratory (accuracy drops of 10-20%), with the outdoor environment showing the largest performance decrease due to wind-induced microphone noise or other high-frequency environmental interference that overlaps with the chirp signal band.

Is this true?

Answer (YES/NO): NO